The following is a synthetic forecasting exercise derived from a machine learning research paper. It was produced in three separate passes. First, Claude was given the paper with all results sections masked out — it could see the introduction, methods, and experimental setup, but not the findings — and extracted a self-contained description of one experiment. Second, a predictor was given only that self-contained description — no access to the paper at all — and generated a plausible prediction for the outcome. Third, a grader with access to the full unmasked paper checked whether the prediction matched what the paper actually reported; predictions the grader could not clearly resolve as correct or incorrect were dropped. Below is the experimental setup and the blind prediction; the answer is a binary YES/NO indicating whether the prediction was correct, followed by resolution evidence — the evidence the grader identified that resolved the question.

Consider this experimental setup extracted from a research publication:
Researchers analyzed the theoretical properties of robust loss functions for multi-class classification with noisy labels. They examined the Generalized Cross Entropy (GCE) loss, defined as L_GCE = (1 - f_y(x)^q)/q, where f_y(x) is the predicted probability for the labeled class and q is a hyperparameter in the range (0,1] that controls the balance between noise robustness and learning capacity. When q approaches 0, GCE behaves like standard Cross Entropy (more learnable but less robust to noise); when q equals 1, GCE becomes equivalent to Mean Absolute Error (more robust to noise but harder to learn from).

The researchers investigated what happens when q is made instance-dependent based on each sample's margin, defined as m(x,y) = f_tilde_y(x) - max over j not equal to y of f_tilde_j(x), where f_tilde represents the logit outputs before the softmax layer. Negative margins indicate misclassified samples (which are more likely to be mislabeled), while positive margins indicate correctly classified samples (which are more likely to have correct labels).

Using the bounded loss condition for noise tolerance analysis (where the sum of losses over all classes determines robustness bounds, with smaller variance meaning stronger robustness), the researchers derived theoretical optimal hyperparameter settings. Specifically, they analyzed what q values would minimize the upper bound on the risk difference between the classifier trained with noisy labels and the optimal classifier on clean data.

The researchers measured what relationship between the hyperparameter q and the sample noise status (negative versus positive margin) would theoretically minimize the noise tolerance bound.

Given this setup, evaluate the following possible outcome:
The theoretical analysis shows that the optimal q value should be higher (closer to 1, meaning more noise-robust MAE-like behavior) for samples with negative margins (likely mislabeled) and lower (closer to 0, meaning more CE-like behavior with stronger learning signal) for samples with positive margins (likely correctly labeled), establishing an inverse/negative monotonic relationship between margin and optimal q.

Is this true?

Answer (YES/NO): YES